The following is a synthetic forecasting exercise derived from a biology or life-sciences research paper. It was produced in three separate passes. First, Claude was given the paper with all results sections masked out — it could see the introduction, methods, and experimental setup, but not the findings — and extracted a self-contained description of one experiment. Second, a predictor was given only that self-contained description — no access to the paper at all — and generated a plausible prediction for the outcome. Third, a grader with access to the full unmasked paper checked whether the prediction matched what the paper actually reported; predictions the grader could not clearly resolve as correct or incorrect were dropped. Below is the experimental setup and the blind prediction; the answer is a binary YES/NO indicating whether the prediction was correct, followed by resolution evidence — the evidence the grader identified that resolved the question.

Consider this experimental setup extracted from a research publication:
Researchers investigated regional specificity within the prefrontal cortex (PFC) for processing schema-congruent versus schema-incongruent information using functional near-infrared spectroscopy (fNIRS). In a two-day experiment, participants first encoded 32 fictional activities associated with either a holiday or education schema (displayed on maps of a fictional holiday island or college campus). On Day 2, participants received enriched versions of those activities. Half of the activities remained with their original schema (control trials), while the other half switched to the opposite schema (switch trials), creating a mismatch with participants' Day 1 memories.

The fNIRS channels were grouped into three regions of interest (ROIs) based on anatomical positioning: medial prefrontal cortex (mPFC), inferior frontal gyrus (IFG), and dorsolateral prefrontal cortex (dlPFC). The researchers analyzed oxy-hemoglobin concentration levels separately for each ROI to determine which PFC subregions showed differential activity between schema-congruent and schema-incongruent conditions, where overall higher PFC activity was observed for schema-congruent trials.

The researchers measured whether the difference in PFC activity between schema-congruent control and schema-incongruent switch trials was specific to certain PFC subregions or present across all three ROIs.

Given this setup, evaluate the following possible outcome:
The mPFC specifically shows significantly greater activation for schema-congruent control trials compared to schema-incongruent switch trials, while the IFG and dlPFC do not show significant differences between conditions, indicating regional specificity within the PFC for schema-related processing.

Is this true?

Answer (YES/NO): NO